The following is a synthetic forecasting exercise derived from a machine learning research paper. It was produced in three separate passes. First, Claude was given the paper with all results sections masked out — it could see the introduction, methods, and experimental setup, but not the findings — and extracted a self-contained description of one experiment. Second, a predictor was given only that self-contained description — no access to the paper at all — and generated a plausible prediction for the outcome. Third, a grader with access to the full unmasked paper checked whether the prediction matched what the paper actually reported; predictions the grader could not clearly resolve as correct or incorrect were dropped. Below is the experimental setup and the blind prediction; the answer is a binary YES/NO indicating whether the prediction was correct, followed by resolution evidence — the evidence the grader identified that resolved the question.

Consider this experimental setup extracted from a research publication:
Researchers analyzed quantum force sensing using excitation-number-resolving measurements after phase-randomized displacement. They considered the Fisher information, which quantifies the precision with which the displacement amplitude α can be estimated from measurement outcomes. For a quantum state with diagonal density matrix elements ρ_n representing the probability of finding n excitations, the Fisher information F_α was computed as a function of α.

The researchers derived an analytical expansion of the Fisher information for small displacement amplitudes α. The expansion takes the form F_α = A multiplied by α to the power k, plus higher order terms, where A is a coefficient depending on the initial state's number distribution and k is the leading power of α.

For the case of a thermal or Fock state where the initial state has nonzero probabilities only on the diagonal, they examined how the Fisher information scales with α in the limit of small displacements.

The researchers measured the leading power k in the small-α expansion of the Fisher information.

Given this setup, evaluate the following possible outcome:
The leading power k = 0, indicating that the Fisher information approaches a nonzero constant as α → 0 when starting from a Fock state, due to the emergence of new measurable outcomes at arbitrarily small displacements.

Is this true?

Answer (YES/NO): NO